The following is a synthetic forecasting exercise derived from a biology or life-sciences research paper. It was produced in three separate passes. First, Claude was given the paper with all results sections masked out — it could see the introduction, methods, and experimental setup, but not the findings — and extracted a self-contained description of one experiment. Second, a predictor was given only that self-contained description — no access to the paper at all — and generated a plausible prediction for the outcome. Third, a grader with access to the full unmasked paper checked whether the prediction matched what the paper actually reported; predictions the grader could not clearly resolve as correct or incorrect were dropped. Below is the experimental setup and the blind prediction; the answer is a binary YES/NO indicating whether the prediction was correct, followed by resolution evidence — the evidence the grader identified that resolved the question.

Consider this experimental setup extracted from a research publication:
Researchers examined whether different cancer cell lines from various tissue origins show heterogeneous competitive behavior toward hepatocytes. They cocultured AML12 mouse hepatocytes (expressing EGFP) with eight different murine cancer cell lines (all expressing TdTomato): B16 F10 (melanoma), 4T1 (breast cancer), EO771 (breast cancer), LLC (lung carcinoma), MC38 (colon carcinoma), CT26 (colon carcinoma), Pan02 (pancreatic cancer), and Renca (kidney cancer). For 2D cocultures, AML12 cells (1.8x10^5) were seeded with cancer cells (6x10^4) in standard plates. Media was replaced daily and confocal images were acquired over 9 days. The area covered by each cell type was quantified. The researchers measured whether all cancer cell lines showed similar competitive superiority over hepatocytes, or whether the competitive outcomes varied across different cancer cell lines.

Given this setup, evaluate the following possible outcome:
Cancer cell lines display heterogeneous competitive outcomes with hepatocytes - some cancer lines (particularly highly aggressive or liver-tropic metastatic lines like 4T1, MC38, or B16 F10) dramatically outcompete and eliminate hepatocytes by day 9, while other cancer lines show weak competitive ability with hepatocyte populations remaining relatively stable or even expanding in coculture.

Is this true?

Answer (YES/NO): NO